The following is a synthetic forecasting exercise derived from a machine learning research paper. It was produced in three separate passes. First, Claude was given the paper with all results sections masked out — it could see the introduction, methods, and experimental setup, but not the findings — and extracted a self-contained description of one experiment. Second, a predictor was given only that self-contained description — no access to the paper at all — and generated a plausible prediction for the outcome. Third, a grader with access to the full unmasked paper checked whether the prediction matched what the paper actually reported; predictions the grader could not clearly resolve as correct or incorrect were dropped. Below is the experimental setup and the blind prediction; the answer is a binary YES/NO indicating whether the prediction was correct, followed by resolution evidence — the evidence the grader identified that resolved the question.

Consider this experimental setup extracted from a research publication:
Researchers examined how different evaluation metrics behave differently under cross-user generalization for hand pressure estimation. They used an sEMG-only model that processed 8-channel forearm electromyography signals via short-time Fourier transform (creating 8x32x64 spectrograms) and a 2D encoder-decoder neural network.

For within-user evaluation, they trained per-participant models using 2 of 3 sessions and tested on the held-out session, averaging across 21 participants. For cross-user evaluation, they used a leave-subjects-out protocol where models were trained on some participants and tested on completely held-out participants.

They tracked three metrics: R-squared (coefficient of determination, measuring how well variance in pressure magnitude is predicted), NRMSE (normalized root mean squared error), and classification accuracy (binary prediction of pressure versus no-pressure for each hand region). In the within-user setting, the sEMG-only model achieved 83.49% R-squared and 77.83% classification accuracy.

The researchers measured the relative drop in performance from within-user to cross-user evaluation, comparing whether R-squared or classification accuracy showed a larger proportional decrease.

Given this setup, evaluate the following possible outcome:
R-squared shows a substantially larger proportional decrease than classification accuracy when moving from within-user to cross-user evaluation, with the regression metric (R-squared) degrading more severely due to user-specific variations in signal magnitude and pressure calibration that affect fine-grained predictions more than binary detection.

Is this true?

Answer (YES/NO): YES